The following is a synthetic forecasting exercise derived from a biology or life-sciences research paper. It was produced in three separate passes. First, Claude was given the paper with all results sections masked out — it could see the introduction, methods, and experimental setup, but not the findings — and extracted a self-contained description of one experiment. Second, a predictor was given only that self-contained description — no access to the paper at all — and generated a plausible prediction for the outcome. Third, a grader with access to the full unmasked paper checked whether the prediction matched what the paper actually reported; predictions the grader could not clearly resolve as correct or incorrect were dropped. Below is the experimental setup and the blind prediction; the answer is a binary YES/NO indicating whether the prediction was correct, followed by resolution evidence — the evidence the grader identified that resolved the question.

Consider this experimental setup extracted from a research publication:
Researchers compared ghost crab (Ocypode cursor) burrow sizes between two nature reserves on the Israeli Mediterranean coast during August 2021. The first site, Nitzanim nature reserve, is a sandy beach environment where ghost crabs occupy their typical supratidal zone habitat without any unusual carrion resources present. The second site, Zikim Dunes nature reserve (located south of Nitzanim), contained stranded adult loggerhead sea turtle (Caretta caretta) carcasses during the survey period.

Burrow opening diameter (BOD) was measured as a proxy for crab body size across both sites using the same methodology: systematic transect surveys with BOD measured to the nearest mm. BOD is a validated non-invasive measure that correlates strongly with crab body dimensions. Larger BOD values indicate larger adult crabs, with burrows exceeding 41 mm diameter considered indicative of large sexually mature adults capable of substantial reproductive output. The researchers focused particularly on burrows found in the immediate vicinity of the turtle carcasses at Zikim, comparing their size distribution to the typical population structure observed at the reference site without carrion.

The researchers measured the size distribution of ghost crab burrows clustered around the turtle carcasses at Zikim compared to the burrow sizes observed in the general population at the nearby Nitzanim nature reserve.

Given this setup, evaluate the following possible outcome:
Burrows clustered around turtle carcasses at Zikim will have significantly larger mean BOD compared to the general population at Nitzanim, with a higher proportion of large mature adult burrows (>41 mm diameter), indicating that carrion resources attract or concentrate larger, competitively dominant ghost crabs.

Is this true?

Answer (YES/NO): YES